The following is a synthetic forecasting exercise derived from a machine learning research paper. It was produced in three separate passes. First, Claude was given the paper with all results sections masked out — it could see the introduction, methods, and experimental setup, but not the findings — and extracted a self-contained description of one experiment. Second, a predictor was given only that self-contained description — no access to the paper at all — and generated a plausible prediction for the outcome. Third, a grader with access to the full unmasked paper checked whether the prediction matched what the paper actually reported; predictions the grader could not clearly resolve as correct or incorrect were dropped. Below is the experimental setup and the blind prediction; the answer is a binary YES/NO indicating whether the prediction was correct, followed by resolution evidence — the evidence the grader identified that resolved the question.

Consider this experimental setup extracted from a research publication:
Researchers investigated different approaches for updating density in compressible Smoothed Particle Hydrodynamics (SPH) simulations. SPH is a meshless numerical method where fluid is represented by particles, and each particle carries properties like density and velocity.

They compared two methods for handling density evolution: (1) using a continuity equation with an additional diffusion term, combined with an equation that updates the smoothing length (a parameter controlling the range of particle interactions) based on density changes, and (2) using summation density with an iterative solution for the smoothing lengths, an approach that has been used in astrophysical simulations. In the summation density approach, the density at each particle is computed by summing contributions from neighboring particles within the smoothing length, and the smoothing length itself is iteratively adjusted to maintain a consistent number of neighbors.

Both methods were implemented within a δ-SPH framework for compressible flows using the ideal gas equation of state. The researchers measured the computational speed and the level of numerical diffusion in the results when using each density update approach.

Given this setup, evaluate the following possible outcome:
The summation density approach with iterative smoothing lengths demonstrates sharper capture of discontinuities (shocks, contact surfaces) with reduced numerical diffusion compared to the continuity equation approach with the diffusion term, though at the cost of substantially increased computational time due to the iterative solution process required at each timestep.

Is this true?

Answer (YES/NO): NO